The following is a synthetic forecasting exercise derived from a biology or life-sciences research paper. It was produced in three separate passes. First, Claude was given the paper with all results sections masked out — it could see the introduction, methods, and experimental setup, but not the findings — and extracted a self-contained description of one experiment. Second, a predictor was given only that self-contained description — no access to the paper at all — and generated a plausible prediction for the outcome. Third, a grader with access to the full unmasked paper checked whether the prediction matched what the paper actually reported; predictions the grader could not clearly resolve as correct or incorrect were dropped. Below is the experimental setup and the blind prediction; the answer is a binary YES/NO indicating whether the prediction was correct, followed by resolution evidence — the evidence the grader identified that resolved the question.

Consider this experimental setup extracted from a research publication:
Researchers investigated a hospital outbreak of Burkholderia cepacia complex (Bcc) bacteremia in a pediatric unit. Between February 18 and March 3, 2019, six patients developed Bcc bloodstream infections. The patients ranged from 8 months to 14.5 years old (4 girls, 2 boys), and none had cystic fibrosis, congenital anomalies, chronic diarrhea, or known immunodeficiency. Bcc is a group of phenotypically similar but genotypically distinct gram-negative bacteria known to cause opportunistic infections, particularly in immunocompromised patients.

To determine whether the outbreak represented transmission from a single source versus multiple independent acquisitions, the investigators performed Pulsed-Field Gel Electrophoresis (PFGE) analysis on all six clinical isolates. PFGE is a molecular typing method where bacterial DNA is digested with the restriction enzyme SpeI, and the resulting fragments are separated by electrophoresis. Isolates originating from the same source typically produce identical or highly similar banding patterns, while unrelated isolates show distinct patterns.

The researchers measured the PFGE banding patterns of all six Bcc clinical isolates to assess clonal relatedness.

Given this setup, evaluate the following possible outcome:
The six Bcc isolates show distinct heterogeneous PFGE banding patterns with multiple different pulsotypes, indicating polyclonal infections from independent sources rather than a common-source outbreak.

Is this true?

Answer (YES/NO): NO